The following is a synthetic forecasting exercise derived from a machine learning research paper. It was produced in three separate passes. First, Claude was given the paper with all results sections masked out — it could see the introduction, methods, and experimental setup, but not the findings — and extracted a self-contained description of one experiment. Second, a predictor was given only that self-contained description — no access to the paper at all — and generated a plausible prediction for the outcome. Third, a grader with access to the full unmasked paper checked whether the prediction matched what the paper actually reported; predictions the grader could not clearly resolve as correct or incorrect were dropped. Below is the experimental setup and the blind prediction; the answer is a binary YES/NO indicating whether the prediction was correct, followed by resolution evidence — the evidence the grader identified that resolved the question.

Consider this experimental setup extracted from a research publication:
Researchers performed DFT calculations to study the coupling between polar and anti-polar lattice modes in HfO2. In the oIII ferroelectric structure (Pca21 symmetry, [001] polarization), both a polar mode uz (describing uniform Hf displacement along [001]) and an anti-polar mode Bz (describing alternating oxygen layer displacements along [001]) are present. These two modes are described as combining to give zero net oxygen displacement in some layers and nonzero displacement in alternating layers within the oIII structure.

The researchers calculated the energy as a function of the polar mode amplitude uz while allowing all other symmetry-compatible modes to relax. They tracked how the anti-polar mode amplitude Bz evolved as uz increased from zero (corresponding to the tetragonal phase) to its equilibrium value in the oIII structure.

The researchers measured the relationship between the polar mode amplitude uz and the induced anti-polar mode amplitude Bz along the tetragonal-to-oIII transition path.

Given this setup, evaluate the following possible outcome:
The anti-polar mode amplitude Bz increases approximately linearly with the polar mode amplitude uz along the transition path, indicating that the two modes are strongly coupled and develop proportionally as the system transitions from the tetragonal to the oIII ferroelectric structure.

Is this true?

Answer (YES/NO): NO